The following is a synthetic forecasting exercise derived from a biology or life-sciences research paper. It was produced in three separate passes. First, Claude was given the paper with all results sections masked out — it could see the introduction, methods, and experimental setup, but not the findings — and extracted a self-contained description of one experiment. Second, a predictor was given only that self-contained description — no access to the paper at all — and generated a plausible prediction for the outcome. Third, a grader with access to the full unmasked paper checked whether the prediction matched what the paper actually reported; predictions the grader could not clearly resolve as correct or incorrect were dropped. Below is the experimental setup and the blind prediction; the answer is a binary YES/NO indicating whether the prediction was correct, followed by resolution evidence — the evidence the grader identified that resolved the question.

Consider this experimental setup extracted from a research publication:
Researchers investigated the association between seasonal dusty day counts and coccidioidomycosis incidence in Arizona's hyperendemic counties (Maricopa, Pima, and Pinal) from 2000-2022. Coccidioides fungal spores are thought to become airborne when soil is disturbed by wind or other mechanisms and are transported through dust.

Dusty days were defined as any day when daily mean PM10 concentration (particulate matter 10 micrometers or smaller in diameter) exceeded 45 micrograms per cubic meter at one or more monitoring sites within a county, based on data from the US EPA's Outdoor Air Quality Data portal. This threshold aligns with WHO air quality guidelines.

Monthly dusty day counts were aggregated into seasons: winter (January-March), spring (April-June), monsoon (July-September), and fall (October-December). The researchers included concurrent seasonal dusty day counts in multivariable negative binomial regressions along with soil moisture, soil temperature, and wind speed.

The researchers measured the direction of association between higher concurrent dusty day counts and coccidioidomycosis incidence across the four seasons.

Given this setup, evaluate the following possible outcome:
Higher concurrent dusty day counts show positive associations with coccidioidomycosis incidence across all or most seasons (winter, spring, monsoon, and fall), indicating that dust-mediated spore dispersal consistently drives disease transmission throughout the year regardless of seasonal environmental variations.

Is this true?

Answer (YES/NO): YES